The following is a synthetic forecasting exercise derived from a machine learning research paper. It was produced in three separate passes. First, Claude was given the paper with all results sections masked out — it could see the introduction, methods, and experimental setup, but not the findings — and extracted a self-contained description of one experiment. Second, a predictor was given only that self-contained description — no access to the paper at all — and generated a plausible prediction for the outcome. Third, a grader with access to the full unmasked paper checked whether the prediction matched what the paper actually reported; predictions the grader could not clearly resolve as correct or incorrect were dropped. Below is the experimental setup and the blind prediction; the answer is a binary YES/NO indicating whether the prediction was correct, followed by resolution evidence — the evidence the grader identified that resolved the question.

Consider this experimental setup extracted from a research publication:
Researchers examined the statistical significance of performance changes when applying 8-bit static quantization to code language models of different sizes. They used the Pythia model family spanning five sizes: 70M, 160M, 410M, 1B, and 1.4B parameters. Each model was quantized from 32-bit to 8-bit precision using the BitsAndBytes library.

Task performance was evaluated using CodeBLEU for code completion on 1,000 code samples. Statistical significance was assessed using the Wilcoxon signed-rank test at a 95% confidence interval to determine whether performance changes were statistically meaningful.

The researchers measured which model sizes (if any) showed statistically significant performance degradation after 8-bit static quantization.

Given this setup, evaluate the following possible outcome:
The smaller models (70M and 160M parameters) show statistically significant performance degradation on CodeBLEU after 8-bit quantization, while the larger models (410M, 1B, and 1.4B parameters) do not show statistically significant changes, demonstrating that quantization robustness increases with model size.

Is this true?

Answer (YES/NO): YES